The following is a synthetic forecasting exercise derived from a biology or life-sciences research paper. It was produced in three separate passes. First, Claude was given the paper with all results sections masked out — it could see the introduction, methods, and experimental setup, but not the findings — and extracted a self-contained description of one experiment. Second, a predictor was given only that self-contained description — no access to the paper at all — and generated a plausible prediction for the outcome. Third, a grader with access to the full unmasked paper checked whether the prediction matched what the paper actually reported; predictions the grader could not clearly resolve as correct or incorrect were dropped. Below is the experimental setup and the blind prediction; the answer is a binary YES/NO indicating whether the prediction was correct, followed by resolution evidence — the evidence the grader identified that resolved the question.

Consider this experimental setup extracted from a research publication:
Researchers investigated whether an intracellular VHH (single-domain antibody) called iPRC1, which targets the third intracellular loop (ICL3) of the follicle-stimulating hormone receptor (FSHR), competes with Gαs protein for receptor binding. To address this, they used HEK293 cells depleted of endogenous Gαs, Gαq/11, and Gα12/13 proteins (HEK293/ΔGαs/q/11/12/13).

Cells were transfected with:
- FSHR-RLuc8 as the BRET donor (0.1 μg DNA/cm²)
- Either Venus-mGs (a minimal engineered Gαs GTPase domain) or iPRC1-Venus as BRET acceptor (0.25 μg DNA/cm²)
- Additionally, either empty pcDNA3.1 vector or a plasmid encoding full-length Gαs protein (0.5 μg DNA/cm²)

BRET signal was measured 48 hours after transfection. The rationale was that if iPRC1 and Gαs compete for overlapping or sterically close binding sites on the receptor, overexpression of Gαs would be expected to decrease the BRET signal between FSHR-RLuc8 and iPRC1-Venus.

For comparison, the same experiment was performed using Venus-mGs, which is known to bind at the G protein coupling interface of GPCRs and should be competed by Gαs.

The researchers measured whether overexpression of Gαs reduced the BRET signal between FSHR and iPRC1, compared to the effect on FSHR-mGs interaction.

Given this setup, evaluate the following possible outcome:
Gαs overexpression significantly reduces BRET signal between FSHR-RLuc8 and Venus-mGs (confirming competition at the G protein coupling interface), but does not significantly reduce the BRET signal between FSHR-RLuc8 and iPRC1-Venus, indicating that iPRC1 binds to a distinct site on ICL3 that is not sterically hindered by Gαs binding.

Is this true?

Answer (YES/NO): YES